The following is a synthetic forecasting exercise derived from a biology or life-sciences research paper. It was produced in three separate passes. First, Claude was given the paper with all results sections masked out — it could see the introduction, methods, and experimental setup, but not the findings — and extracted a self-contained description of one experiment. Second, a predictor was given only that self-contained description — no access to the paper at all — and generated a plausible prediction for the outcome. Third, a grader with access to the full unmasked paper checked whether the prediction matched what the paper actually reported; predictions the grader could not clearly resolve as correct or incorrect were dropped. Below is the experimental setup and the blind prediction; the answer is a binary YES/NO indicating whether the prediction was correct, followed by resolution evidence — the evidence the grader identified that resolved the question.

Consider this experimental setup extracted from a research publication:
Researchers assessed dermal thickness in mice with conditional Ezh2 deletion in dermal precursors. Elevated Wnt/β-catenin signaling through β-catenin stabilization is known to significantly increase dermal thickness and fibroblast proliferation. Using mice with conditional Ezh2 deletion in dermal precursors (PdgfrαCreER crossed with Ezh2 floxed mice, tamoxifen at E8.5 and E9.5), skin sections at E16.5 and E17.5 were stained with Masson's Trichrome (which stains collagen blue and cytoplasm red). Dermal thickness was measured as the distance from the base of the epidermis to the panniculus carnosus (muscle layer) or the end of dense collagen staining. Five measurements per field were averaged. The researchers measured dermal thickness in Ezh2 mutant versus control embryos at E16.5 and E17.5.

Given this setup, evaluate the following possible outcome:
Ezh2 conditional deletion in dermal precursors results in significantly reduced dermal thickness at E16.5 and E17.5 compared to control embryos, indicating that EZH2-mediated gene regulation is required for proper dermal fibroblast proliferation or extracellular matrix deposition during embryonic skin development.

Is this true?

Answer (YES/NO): NO